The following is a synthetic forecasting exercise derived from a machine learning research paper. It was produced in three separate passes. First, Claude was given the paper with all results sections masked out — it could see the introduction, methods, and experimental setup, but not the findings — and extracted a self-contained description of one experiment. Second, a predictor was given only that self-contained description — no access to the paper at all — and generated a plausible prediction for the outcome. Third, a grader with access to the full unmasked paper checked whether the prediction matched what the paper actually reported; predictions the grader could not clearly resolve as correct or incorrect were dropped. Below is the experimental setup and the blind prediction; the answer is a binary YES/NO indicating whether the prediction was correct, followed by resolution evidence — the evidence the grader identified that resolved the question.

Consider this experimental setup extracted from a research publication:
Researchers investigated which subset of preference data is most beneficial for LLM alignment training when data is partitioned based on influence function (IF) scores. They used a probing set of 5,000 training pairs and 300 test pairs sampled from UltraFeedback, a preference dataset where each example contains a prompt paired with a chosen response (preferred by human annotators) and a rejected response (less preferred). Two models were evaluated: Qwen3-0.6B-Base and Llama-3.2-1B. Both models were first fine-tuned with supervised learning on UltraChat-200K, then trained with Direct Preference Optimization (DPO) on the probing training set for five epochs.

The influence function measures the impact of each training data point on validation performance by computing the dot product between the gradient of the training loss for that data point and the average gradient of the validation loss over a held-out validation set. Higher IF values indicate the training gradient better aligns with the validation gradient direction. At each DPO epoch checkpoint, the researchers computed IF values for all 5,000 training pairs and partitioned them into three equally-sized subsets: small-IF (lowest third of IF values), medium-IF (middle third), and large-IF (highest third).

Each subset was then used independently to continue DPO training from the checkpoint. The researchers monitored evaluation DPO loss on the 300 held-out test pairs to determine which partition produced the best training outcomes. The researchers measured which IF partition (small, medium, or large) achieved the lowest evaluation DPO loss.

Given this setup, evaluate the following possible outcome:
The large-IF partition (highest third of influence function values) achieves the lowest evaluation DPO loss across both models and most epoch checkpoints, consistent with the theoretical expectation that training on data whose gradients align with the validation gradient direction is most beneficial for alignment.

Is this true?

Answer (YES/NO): NO